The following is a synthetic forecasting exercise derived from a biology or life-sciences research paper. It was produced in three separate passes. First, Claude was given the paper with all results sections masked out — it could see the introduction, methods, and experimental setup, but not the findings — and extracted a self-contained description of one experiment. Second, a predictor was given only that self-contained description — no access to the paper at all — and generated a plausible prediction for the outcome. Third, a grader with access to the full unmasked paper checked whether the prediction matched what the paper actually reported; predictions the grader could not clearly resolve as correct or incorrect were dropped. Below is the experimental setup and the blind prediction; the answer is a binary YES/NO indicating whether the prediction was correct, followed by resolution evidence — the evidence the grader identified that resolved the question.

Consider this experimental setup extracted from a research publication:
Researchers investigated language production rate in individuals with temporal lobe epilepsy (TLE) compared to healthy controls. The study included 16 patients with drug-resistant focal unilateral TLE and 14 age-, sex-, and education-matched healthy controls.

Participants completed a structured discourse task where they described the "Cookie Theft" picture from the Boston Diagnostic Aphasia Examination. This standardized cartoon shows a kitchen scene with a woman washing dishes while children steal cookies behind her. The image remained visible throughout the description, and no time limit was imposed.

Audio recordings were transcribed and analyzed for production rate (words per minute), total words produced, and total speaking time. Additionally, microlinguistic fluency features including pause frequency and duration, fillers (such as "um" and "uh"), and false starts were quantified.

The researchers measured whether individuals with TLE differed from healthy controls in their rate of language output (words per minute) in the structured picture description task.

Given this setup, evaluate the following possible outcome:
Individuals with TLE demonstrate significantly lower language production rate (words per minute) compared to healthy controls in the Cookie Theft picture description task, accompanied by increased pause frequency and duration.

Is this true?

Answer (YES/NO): NO